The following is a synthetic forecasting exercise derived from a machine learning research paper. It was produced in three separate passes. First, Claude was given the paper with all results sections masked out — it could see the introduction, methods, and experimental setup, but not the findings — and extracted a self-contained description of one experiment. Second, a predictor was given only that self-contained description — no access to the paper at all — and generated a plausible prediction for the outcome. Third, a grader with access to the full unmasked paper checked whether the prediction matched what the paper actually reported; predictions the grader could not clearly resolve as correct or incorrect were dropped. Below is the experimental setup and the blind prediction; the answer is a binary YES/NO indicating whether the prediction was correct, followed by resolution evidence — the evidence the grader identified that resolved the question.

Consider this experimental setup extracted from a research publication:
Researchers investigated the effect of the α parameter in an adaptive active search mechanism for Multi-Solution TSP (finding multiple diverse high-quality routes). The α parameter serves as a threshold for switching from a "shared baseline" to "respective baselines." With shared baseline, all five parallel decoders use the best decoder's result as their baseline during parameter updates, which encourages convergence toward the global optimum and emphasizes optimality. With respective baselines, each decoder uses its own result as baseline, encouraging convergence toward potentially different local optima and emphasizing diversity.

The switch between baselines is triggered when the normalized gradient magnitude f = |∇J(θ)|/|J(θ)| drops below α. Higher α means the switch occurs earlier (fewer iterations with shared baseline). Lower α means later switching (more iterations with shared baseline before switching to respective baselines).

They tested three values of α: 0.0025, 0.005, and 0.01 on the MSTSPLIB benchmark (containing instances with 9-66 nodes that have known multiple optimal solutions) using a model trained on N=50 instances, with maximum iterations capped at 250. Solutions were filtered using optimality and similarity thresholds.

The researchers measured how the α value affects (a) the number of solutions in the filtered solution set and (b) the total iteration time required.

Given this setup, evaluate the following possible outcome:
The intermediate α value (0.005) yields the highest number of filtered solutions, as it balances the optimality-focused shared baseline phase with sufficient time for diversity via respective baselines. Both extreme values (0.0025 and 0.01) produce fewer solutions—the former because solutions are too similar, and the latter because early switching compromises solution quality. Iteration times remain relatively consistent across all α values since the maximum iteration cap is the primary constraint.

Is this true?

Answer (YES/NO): NO